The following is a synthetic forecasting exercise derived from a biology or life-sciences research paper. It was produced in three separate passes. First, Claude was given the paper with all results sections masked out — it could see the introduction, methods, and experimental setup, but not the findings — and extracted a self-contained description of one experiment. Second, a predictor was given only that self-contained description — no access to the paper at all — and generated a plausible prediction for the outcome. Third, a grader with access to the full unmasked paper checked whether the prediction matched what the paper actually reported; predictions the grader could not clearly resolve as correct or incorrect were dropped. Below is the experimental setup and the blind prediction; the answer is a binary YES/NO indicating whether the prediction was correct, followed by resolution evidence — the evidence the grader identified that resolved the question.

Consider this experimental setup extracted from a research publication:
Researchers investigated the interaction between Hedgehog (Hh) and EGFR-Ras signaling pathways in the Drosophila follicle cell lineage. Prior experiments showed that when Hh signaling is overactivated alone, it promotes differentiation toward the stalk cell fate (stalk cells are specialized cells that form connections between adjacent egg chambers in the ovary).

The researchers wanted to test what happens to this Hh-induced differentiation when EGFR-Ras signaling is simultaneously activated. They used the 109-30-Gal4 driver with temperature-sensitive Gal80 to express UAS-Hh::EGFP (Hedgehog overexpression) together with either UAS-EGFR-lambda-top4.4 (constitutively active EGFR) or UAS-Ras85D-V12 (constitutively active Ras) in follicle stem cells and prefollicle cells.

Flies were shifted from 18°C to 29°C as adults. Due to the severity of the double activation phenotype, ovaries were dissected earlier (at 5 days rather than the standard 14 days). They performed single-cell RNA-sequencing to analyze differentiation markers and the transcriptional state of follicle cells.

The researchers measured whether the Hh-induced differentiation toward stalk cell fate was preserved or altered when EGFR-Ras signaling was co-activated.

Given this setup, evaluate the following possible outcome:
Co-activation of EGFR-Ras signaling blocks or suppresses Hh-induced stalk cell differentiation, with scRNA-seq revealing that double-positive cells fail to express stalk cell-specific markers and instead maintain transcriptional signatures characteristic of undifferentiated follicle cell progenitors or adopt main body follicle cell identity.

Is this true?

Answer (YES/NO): YES